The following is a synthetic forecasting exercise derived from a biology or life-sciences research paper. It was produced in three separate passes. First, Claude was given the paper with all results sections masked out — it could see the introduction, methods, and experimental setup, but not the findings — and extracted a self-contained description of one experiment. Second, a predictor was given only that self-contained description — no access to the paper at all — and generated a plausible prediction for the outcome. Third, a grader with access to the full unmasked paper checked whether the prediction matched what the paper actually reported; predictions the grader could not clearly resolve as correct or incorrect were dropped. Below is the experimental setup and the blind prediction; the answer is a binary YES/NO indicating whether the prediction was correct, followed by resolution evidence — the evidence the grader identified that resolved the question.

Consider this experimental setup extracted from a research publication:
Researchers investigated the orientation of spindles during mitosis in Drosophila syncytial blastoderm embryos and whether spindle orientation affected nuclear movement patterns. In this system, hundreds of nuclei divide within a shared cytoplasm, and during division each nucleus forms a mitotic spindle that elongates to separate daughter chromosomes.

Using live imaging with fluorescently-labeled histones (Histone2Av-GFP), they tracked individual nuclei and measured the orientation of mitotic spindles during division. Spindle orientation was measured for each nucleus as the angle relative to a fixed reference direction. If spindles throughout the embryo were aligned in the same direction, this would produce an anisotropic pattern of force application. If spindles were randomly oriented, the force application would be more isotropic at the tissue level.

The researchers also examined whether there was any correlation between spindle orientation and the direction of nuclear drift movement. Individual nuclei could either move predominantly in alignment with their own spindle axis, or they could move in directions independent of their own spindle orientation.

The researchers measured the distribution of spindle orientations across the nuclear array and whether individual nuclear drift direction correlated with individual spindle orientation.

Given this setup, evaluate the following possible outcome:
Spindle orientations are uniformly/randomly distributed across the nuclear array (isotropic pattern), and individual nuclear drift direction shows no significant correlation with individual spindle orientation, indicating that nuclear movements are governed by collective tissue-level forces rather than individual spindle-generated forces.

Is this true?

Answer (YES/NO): YES